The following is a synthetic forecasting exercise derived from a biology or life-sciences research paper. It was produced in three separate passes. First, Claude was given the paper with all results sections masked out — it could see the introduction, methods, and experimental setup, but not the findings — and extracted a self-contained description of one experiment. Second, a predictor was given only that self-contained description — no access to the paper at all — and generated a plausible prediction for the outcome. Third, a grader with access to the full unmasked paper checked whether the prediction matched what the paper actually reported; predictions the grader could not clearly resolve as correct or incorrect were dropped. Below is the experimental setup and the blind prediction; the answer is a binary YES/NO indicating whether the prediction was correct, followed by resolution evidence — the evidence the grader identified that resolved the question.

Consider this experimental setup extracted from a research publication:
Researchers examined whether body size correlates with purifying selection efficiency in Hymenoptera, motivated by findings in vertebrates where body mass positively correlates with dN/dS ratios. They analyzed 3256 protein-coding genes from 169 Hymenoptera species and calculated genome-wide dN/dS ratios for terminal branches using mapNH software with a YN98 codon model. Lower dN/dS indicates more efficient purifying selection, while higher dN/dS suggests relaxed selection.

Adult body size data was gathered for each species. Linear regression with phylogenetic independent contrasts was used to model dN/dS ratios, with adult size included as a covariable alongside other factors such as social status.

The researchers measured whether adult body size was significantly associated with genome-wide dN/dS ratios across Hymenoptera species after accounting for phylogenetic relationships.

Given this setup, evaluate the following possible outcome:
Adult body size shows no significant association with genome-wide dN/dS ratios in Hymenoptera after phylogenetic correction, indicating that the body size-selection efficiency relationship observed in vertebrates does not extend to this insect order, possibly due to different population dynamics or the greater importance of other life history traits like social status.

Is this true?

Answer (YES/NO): NO